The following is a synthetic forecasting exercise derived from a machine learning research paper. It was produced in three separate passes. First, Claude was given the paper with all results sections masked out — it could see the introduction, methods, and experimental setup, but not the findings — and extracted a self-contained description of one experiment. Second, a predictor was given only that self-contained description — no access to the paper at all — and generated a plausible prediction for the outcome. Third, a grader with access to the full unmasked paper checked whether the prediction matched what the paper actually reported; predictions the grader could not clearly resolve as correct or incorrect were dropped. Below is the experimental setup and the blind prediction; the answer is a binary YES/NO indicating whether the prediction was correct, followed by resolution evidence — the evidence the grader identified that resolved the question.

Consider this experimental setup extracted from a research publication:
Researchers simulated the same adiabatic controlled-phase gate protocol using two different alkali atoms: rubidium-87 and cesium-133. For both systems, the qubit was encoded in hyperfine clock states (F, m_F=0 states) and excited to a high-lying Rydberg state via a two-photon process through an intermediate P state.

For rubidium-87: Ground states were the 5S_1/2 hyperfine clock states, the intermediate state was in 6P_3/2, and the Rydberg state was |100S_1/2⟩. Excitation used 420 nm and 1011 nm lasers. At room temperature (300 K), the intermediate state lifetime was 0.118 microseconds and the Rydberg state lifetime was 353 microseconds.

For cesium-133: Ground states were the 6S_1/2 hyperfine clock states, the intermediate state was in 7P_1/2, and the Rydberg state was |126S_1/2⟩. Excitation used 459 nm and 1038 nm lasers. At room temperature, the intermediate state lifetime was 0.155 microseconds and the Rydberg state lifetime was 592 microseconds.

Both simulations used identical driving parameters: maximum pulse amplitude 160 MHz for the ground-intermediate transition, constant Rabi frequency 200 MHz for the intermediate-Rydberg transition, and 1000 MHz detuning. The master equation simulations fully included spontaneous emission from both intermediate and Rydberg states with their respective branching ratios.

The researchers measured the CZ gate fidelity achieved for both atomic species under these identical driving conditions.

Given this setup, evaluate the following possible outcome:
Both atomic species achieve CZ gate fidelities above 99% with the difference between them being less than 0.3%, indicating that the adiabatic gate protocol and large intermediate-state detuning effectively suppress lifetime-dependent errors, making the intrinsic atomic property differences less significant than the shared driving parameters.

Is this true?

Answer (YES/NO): YES